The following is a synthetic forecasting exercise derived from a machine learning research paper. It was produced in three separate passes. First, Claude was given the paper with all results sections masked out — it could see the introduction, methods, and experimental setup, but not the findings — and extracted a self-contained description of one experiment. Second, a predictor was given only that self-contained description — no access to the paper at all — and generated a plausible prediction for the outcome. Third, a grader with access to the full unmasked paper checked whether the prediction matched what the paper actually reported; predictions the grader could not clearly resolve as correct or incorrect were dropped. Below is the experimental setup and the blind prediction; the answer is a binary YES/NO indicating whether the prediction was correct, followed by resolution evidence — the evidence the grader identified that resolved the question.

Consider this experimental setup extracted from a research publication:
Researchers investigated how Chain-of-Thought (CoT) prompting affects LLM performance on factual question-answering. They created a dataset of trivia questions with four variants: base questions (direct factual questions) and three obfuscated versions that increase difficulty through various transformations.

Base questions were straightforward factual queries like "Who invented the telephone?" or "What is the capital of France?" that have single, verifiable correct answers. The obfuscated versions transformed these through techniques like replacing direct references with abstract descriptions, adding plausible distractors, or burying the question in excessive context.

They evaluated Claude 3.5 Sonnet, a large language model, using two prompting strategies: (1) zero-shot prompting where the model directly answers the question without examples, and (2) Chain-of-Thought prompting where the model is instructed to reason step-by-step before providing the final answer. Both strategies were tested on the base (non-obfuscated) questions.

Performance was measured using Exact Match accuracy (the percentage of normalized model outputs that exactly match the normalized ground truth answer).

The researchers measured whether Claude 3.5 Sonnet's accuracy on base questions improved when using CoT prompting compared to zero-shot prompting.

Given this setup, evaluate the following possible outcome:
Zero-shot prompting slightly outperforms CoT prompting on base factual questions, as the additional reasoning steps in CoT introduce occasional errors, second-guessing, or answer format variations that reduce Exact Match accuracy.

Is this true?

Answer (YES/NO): YES